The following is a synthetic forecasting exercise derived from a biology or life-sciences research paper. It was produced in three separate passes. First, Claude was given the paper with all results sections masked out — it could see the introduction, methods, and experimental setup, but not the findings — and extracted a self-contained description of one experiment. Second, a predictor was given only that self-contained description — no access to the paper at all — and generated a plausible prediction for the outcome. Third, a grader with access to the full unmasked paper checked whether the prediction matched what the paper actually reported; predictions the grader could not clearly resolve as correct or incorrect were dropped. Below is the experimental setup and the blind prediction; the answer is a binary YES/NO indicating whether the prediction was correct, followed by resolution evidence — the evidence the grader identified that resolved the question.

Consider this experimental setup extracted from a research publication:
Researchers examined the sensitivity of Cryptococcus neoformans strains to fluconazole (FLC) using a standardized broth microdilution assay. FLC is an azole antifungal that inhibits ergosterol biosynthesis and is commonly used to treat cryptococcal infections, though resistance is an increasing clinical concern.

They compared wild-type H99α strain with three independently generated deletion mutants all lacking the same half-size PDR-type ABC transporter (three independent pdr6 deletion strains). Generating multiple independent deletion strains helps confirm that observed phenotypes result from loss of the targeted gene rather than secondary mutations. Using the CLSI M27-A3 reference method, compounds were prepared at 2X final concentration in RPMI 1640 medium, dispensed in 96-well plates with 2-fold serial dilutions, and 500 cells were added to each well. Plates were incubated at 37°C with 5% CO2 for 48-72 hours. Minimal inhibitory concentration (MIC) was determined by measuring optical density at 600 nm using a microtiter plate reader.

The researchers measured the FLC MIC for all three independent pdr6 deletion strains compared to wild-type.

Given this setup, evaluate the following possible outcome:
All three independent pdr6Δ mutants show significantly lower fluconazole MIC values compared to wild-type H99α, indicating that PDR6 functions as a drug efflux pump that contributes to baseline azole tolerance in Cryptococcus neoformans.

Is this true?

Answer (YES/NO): NO